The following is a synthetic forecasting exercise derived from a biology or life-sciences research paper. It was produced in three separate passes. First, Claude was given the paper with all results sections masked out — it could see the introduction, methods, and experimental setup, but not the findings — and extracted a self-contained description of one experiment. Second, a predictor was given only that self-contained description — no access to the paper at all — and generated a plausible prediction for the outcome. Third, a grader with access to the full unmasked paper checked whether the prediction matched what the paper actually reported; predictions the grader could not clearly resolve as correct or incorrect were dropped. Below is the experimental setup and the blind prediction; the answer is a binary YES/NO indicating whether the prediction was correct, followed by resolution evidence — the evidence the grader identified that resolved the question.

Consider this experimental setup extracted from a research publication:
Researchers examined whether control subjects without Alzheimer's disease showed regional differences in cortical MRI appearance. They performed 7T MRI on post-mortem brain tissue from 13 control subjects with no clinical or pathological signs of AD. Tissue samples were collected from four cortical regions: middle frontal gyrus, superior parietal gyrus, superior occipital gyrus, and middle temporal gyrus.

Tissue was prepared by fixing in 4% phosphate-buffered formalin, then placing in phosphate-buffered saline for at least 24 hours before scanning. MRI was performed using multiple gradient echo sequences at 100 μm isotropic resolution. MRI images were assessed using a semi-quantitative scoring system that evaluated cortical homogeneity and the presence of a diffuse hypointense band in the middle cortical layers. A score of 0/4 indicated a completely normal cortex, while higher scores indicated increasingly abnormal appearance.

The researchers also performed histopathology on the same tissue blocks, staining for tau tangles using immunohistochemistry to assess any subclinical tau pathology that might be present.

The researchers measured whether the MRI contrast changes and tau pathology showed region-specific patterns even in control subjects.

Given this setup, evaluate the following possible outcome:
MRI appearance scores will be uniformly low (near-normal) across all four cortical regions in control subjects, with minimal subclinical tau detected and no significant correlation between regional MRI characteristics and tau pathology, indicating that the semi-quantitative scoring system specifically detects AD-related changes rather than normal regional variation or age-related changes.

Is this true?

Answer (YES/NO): NO